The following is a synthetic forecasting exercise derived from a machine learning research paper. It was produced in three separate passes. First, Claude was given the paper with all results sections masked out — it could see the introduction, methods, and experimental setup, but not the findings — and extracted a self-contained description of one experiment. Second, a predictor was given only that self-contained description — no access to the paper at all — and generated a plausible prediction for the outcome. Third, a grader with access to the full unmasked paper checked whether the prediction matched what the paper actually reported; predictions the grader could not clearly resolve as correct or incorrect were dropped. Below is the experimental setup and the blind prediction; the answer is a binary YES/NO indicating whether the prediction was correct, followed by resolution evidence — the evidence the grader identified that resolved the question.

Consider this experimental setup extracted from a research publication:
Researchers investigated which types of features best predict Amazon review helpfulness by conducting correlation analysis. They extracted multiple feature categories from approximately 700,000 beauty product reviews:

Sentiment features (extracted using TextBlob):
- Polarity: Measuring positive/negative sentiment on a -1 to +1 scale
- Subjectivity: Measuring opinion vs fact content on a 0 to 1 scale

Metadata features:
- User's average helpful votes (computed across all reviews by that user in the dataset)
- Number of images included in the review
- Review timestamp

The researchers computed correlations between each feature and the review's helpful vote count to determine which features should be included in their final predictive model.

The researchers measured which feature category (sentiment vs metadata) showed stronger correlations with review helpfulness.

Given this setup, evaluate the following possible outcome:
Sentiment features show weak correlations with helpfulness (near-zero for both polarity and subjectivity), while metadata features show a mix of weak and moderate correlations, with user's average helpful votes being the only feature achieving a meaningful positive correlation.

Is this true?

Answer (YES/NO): NO